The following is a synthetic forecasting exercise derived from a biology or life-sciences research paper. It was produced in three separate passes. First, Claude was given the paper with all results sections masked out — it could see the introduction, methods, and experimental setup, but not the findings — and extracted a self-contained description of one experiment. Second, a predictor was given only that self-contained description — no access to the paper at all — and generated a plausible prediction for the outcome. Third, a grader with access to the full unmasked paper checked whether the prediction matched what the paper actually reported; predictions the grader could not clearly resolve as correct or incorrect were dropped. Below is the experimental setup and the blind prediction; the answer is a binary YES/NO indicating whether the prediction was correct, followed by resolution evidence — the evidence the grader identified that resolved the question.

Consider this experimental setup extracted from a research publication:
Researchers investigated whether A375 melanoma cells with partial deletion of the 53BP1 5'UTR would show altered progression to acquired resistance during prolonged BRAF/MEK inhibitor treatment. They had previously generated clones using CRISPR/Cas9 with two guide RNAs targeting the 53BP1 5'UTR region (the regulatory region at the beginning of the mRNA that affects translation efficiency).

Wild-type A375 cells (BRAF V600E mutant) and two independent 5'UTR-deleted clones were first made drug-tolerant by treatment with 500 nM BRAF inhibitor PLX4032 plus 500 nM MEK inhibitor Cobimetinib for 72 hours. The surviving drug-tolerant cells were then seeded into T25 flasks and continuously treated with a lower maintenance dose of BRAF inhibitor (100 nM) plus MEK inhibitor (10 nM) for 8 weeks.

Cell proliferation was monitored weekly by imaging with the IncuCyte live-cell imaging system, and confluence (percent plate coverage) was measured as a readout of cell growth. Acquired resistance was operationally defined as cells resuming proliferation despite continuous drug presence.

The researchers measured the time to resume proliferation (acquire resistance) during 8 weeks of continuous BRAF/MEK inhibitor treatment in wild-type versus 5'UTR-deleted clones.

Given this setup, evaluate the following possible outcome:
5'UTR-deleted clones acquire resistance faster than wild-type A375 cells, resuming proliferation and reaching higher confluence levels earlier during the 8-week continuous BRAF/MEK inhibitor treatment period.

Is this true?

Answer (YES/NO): NO